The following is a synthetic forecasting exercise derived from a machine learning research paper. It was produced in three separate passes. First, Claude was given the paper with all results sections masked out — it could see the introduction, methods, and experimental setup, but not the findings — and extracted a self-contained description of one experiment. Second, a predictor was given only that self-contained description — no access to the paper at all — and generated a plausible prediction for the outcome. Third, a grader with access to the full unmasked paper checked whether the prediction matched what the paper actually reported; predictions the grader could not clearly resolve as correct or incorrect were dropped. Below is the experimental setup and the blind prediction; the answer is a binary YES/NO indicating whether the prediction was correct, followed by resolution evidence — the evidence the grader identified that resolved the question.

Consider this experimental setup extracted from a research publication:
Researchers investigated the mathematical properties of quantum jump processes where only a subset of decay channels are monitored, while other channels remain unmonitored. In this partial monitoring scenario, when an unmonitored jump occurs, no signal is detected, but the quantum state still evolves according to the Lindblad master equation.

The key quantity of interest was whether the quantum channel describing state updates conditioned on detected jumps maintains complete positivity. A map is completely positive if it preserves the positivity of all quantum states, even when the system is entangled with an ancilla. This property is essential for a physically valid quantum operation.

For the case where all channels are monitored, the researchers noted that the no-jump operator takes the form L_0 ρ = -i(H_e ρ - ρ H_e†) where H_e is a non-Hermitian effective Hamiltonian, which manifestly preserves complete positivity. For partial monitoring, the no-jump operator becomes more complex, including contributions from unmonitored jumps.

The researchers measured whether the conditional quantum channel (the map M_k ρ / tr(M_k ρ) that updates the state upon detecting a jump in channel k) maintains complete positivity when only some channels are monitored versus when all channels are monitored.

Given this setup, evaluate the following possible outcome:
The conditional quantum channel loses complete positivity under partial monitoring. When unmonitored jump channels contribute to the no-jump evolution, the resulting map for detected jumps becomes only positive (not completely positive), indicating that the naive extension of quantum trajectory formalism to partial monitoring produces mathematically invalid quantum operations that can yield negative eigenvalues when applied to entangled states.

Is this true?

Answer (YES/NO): NO